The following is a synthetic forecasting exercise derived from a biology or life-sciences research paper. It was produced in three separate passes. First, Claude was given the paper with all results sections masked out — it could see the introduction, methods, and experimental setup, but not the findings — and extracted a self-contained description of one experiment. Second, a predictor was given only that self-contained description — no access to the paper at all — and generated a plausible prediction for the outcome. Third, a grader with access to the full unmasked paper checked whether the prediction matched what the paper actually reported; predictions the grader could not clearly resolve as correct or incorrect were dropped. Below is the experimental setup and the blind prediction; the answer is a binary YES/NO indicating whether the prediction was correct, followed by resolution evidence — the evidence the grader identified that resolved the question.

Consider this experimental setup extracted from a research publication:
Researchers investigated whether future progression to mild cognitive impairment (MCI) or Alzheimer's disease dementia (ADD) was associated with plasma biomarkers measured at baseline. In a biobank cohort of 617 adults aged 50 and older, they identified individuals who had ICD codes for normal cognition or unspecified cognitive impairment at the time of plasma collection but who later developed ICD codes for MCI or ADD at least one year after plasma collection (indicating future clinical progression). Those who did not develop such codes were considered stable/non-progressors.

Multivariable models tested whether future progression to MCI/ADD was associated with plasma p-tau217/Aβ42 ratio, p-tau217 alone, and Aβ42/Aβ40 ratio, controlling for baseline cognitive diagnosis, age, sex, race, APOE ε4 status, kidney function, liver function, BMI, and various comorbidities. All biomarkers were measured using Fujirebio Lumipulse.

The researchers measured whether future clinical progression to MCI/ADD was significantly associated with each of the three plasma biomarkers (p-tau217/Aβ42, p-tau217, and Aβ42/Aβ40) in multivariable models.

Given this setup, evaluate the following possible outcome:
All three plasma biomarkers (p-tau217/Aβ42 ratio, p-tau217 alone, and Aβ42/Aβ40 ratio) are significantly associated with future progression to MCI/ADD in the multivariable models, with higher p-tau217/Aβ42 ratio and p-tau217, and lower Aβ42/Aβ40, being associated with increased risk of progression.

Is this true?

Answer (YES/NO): YES